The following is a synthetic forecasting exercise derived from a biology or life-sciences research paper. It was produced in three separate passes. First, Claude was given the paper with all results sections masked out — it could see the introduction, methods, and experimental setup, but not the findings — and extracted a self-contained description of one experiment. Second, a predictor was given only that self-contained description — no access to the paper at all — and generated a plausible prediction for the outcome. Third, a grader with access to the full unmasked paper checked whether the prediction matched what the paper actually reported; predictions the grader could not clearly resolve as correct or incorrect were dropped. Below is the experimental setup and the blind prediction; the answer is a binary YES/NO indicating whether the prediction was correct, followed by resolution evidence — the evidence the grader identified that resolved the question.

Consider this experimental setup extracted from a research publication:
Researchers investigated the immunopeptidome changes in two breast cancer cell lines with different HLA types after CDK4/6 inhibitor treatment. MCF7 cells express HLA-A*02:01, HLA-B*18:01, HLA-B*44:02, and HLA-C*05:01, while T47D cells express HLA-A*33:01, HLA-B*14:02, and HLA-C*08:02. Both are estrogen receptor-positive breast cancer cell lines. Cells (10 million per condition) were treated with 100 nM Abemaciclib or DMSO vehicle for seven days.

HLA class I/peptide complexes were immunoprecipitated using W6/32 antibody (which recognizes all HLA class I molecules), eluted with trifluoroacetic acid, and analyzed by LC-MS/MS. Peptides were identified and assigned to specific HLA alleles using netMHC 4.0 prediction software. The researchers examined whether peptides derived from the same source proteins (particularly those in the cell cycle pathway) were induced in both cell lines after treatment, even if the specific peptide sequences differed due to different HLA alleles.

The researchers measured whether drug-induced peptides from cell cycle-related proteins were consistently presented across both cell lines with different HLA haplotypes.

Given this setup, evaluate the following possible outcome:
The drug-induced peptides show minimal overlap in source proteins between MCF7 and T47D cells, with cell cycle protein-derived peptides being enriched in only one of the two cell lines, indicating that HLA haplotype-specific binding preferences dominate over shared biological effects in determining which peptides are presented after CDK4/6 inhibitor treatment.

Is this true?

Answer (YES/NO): NO